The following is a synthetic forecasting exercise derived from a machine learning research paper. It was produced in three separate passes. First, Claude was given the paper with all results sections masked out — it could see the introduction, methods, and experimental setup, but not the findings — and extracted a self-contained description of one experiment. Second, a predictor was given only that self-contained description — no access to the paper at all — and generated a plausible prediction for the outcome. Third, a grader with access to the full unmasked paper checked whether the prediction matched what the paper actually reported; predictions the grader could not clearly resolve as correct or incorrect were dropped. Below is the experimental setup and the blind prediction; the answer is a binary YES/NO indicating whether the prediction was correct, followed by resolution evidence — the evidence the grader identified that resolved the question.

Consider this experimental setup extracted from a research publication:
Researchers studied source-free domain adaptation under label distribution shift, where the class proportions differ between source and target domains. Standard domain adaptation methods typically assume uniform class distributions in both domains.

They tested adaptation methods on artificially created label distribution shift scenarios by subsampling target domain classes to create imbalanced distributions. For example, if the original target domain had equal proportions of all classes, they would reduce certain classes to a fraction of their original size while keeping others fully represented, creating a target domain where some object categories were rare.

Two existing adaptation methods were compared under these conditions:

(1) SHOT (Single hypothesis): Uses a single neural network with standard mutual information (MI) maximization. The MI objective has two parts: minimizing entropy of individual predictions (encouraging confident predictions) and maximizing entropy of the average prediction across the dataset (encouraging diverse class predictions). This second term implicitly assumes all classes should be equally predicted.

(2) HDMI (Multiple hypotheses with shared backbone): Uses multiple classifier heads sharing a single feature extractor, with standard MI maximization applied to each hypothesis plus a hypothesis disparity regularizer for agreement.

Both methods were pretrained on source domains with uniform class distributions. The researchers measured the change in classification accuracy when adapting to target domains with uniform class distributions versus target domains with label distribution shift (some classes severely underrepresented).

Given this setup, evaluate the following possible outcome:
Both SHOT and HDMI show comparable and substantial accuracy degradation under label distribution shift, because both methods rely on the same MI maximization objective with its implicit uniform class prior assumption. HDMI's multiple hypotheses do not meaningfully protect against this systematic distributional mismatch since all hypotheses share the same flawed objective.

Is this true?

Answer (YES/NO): YES